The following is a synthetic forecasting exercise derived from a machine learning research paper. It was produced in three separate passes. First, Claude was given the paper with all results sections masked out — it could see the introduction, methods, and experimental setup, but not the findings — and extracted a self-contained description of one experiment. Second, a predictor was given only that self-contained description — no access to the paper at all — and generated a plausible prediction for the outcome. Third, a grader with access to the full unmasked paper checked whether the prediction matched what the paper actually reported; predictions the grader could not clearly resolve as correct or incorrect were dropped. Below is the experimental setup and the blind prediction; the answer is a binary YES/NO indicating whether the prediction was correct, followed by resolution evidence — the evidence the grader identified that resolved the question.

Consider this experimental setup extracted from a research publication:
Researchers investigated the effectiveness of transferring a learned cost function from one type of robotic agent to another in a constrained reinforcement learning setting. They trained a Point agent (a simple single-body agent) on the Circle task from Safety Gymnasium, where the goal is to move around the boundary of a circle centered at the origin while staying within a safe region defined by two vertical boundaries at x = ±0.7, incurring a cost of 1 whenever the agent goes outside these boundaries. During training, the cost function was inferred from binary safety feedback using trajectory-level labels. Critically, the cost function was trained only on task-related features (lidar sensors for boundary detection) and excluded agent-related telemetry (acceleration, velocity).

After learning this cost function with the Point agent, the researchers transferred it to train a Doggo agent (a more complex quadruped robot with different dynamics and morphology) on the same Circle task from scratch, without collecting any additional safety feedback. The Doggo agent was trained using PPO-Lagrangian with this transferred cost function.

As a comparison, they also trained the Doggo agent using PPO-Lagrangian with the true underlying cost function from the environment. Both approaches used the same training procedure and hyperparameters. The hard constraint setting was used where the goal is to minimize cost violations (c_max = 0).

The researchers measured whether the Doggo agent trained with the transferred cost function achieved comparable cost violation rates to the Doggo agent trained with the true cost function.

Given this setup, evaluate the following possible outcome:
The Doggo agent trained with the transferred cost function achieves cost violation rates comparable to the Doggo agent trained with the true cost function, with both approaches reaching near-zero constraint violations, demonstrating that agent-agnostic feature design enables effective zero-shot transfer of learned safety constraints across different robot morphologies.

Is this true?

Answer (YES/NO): YES